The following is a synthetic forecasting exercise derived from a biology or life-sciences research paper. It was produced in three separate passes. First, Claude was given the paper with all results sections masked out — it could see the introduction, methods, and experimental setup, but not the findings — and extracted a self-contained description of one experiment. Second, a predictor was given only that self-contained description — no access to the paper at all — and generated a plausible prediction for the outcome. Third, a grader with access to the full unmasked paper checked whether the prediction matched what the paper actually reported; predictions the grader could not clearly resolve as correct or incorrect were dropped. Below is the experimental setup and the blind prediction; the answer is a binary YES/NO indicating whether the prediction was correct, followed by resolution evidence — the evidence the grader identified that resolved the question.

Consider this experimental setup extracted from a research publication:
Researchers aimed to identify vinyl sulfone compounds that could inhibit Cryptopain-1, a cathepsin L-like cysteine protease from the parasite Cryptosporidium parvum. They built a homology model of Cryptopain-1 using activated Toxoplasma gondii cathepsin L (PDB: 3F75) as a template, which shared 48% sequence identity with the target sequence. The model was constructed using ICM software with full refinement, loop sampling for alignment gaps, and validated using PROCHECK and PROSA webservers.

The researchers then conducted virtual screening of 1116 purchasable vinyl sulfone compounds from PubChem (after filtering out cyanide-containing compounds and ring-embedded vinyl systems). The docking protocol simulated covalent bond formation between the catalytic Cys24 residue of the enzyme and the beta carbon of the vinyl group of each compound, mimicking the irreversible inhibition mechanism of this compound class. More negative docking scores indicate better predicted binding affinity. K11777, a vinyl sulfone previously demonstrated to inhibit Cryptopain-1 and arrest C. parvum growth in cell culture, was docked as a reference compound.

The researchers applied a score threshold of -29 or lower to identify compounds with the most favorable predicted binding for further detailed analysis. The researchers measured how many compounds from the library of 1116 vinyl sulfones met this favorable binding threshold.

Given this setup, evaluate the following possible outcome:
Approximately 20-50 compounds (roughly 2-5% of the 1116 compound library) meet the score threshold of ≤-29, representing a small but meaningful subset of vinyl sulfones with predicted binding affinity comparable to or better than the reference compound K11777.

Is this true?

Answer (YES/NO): YES